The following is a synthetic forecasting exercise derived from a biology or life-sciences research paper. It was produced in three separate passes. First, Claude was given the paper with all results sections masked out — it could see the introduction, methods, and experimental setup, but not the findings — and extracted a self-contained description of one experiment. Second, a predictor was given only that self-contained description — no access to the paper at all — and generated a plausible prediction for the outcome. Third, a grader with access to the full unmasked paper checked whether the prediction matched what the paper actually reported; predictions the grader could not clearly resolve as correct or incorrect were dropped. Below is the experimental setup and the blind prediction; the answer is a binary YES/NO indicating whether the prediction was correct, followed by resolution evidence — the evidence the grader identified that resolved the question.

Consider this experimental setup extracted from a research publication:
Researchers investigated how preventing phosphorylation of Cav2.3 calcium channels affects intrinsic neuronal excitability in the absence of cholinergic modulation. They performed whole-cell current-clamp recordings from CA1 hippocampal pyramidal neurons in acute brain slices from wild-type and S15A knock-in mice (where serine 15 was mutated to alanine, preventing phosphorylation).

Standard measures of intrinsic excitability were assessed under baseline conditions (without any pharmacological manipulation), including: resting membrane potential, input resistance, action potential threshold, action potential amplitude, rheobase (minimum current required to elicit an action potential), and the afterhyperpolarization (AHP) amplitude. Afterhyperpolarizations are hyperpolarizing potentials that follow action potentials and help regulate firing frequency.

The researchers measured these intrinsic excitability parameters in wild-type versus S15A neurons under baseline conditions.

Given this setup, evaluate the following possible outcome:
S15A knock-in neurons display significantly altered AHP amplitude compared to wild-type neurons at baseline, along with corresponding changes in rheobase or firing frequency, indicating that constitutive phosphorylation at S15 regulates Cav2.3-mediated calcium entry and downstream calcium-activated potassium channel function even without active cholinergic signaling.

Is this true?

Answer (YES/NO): NO